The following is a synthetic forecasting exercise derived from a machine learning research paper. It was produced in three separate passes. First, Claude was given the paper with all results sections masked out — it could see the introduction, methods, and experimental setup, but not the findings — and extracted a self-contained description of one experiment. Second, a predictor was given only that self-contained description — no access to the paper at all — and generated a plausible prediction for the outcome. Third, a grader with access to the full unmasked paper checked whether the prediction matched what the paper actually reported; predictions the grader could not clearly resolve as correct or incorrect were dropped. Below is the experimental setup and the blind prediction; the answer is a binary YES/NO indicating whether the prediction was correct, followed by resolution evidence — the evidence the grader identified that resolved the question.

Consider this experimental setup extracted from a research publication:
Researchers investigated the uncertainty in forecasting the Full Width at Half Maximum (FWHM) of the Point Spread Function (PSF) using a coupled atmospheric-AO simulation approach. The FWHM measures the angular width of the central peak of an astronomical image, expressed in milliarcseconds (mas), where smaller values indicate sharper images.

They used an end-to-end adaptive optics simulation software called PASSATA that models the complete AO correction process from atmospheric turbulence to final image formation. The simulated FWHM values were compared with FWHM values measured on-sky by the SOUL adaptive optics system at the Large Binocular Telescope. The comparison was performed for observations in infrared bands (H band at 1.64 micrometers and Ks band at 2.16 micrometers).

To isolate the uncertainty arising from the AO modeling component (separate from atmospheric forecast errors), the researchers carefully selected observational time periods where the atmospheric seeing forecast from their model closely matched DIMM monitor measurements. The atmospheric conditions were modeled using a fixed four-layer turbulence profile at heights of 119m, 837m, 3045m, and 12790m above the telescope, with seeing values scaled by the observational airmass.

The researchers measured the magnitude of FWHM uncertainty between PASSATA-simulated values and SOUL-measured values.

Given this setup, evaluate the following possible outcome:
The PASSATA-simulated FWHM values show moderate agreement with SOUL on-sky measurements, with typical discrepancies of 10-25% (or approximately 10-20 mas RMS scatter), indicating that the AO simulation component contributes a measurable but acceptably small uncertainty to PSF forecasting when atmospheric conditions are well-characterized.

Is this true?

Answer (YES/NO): YES